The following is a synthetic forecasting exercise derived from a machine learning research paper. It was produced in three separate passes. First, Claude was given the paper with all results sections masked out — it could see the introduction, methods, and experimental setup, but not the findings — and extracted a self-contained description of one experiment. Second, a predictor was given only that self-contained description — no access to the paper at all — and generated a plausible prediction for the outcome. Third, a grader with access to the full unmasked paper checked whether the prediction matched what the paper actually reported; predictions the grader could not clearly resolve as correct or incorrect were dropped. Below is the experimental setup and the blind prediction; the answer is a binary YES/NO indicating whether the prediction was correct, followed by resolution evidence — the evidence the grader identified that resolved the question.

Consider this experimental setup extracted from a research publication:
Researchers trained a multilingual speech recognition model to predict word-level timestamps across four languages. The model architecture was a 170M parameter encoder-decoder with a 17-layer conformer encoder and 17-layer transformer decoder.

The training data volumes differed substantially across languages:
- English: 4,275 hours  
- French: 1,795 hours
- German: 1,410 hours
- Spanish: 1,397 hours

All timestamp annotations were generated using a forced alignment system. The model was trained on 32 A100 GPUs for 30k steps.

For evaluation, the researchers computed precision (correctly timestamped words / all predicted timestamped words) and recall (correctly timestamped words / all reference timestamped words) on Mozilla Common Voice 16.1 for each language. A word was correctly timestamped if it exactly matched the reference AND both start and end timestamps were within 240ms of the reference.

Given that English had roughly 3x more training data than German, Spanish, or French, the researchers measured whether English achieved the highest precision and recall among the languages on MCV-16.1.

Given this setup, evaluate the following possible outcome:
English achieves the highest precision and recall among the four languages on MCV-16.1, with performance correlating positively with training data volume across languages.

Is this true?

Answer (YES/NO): NO